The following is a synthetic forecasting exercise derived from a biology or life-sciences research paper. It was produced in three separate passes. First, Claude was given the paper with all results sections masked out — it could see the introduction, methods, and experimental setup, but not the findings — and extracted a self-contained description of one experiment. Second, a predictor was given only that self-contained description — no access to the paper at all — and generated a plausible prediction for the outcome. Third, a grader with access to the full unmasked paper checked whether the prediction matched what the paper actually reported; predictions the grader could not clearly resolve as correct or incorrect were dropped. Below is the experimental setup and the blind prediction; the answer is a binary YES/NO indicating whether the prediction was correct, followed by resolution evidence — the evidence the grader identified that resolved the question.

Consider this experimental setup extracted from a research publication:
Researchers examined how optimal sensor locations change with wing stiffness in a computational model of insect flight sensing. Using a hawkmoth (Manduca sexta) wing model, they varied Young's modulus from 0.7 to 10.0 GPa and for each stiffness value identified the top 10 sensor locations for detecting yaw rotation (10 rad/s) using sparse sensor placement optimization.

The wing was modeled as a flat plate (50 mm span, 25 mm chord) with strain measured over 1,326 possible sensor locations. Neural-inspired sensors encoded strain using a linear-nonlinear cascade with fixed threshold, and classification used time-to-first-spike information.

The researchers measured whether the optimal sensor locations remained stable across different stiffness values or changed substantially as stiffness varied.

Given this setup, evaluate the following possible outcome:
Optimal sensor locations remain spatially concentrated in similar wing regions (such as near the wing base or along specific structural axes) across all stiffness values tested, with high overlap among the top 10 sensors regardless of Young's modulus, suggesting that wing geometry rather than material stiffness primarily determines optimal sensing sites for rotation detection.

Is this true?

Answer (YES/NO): NO